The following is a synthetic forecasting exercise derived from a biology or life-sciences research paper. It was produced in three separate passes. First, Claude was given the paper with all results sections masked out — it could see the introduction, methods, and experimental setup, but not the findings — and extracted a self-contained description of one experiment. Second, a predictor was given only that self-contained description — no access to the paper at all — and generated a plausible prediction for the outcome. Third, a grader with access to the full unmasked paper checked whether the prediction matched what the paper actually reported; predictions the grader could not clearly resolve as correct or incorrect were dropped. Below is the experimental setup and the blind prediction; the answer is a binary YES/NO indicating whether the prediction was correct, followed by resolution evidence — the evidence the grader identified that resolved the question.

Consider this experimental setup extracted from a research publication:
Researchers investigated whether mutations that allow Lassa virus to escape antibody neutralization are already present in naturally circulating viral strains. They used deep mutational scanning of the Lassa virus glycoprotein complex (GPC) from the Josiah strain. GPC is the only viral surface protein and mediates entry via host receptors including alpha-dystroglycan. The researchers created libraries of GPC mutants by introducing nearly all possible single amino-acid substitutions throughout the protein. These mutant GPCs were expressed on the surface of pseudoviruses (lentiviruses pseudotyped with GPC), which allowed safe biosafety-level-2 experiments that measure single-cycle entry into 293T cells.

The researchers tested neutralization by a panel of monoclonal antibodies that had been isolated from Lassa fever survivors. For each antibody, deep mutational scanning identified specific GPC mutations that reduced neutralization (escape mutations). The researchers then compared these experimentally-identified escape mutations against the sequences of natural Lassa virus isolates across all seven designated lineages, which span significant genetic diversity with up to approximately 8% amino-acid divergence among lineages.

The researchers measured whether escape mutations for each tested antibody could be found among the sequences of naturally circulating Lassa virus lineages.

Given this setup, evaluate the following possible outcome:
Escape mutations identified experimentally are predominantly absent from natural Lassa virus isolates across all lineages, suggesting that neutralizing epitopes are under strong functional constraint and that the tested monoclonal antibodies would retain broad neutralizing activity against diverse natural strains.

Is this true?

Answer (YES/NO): NO